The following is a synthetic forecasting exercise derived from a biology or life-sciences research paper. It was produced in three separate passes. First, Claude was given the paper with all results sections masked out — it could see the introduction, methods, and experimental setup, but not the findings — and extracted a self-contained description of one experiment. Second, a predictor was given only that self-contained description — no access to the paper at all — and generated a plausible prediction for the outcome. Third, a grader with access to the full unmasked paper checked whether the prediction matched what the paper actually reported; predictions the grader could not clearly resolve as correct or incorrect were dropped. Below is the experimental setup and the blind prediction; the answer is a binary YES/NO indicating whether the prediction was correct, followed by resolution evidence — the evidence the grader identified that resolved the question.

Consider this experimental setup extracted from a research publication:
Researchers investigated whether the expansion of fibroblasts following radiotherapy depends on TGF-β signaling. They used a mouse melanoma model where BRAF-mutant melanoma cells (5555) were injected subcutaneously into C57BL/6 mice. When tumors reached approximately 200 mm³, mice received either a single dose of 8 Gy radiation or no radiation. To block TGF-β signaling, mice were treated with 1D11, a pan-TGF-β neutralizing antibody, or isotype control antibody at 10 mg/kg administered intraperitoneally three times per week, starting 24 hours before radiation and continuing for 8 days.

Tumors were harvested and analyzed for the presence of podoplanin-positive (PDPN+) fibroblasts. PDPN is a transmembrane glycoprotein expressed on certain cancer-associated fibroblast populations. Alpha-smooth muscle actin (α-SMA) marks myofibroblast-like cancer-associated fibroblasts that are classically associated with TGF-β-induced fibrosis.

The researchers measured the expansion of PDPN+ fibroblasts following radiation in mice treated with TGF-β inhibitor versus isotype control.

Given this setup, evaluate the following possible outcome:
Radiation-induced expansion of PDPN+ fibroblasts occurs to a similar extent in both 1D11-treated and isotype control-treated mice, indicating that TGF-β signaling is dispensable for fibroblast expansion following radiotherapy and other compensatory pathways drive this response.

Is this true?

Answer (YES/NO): YES